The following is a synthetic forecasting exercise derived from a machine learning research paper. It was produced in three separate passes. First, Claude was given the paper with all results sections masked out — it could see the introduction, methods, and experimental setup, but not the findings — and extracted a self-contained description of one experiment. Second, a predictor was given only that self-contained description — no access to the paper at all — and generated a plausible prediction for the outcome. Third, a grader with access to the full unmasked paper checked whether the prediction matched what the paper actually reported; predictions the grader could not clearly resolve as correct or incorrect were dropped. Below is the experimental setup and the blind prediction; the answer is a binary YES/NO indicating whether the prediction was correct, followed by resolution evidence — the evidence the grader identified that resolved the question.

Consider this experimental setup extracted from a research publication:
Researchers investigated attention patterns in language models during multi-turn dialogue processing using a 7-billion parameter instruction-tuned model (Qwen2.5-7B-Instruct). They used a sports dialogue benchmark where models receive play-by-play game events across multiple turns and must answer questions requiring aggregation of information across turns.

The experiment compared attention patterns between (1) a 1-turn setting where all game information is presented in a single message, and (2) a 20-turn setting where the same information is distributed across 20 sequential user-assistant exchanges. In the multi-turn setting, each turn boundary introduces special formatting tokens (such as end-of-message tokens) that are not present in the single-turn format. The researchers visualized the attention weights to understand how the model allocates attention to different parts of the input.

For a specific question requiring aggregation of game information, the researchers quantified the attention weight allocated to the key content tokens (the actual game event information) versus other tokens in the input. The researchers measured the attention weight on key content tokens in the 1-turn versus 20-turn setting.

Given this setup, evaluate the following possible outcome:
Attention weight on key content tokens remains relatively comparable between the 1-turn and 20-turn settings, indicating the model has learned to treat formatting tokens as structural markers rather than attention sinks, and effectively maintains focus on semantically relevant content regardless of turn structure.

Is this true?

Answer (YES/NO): NO